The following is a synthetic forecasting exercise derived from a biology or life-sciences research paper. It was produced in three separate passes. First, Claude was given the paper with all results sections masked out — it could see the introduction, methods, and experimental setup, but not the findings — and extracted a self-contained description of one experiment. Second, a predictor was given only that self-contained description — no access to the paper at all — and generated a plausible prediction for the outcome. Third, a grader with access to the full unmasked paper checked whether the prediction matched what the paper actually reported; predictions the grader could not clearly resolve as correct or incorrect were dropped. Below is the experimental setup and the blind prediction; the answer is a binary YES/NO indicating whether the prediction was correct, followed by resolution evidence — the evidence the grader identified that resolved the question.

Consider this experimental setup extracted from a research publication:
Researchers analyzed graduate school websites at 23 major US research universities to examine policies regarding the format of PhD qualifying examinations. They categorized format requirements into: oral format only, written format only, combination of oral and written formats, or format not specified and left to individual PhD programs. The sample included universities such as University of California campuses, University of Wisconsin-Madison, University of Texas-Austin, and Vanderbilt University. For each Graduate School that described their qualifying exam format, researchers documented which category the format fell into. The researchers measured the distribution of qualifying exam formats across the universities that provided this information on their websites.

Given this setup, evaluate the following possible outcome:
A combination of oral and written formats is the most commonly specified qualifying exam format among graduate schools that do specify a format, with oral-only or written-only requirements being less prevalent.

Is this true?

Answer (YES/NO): YES